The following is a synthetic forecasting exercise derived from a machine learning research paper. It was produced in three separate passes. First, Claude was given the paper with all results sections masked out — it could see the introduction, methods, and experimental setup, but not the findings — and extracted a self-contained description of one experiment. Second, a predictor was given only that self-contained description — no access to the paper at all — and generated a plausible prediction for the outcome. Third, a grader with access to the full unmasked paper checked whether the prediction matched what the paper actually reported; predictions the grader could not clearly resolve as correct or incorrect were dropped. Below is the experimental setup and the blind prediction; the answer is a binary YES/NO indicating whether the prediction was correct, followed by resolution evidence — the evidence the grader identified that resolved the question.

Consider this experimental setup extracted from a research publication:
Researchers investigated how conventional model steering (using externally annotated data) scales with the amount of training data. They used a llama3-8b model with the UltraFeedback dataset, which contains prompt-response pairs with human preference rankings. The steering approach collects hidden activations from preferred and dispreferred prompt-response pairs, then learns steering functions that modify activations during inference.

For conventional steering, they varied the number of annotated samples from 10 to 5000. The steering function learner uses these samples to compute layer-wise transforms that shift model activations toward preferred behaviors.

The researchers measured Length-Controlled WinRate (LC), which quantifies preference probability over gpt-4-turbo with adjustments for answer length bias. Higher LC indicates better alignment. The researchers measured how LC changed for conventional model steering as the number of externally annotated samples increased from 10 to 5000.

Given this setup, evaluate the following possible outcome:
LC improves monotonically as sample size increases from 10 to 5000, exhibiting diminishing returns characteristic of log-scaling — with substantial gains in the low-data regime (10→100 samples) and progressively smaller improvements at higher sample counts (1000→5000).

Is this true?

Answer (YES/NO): NO